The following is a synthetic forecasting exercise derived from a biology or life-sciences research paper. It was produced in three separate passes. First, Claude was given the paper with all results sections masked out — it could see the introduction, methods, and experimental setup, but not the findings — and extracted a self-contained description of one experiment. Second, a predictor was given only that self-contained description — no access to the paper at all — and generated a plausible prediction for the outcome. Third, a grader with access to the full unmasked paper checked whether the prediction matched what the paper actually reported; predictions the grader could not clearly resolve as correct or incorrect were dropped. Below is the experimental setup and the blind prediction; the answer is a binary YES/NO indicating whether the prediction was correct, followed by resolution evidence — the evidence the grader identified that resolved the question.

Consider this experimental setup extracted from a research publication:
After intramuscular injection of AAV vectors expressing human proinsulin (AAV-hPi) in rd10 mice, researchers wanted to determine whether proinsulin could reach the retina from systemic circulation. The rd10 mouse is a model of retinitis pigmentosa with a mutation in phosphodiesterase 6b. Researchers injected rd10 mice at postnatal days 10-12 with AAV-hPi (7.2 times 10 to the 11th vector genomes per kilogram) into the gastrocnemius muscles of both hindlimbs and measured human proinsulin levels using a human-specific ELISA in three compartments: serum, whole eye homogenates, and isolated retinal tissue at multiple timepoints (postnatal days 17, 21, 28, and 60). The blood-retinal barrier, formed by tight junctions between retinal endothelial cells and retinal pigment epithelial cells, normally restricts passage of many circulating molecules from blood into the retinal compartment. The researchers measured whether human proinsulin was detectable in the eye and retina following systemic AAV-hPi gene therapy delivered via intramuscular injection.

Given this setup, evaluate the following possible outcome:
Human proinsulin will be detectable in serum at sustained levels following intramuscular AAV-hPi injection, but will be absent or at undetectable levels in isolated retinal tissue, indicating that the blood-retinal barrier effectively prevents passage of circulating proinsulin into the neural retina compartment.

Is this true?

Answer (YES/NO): NO